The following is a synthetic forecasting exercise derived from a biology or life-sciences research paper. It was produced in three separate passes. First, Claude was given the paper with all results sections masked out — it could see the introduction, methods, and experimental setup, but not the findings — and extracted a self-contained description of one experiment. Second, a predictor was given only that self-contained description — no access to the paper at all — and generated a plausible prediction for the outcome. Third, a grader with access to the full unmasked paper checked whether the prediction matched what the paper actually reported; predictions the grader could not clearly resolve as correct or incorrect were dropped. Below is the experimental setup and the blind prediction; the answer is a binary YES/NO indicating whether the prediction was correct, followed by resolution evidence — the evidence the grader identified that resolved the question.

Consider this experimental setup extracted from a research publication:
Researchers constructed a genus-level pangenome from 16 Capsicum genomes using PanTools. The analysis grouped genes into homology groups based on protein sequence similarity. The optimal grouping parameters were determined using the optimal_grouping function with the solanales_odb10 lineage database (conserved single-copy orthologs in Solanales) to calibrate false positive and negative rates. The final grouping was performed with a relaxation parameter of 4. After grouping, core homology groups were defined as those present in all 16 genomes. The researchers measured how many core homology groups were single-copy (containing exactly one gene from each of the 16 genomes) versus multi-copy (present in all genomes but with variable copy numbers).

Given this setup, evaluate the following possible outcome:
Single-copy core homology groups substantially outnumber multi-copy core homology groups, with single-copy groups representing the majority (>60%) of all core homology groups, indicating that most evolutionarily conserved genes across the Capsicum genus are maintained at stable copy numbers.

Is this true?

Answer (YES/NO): NO